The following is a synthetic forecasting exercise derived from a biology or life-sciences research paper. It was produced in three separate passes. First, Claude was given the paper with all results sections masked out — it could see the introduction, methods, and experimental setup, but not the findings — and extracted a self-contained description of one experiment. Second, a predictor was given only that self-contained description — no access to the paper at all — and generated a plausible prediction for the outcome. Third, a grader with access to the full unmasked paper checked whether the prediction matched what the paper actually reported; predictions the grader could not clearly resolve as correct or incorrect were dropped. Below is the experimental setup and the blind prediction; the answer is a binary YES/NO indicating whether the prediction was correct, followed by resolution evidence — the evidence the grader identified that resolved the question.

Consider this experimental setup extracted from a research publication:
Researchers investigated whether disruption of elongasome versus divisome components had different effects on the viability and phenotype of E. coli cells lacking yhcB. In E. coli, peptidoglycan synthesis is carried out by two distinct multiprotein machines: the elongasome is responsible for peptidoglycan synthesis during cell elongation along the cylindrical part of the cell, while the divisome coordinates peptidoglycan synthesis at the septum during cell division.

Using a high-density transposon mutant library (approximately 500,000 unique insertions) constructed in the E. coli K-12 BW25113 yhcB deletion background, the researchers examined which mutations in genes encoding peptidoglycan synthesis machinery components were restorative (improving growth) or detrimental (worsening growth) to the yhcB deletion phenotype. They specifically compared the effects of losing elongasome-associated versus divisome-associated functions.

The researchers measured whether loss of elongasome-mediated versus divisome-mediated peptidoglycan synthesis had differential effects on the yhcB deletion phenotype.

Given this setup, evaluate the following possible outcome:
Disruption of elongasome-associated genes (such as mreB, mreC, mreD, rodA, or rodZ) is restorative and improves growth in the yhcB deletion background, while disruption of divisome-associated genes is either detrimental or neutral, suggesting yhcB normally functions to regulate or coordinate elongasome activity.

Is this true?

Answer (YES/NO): NO